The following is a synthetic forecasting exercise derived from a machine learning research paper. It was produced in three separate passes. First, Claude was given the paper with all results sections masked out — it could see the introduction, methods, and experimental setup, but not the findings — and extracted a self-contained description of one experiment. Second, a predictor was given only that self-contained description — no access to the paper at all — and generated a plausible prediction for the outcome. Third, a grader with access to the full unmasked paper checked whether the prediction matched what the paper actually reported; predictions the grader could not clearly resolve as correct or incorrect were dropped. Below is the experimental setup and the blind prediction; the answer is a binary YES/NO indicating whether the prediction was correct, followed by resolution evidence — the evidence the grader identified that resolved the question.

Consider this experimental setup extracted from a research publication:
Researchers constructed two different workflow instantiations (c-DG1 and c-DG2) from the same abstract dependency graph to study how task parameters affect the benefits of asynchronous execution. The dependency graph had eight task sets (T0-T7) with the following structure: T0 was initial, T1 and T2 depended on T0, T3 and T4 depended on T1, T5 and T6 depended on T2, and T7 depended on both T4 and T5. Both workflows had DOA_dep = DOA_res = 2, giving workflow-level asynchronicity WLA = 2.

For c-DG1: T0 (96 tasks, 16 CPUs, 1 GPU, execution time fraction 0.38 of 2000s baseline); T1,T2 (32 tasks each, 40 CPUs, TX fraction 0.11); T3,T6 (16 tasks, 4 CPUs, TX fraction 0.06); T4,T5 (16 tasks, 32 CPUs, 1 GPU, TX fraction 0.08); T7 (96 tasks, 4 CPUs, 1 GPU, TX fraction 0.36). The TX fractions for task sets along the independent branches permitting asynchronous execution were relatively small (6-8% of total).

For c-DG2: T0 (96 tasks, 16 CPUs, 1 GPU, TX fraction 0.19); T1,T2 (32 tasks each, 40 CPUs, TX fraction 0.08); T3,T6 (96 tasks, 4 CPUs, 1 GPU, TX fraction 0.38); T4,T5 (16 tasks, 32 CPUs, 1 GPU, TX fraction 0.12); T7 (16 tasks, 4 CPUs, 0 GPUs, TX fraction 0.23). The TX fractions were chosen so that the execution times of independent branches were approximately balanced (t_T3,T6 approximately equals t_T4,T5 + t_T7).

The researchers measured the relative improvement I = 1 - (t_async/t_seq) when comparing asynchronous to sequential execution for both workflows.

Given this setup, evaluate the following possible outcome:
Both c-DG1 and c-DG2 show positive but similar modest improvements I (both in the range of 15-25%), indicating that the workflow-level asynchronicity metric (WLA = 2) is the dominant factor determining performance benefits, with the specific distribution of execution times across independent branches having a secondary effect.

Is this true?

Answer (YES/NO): NO